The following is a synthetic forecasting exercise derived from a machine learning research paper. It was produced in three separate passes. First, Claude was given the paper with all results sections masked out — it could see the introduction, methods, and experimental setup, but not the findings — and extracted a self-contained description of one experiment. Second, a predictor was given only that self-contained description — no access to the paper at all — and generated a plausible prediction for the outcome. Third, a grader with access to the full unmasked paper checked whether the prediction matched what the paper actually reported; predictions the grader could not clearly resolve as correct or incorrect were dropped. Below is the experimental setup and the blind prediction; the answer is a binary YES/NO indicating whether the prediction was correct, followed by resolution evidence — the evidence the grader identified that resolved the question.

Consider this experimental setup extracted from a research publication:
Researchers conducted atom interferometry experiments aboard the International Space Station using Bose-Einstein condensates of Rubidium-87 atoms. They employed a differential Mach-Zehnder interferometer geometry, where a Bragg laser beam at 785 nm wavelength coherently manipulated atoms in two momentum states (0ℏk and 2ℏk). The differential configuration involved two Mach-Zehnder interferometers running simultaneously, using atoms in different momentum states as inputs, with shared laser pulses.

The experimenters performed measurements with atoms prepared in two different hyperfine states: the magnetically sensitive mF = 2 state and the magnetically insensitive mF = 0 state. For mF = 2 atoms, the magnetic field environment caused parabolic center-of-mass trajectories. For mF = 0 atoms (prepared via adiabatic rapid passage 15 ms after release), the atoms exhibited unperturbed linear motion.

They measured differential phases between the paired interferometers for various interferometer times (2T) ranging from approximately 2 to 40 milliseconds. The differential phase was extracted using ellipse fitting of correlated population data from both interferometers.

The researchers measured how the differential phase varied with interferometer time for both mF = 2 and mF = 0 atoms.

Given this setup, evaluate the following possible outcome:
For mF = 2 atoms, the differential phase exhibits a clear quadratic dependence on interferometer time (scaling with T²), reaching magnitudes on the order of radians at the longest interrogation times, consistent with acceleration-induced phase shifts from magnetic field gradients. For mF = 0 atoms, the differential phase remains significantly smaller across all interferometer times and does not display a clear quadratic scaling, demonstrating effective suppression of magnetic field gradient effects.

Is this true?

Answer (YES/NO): YES